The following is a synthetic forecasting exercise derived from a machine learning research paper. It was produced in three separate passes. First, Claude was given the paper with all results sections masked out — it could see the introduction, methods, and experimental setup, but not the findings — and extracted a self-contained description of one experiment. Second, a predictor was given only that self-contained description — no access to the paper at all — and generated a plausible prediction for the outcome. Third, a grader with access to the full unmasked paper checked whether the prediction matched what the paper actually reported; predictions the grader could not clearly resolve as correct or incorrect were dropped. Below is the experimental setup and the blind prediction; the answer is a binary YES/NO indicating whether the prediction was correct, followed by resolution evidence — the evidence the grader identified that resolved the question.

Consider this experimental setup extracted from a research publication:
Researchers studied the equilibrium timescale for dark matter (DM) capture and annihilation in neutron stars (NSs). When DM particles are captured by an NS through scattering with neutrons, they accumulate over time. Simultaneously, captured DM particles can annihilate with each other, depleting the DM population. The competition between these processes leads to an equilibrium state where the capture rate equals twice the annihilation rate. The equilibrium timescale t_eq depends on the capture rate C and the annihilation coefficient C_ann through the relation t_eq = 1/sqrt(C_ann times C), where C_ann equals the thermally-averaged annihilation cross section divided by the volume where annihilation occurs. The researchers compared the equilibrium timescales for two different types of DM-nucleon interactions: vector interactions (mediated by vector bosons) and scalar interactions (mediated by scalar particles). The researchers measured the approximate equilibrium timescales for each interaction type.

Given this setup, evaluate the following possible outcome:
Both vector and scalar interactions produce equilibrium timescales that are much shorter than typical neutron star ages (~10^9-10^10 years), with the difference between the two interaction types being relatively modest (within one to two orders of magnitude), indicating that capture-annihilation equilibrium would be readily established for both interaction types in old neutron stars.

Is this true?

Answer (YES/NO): NO